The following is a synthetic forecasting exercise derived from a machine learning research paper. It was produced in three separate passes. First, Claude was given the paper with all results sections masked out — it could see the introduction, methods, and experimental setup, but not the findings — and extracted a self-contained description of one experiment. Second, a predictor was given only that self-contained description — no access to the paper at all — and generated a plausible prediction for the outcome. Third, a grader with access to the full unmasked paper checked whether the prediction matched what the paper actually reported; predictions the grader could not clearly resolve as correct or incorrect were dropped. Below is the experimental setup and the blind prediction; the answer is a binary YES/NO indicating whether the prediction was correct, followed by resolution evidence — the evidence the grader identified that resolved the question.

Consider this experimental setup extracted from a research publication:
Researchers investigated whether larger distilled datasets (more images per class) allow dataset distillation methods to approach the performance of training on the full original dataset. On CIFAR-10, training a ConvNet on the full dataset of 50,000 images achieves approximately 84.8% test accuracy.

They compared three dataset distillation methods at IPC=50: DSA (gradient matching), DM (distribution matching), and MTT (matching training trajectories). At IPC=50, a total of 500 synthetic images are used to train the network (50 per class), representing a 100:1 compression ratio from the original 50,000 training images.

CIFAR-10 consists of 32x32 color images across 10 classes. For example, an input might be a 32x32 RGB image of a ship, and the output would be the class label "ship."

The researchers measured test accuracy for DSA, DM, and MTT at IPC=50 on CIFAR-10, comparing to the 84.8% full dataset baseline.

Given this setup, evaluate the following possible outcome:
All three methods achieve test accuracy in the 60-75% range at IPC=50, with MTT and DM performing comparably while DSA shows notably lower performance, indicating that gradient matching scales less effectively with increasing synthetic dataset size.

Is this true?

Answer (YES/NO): NO